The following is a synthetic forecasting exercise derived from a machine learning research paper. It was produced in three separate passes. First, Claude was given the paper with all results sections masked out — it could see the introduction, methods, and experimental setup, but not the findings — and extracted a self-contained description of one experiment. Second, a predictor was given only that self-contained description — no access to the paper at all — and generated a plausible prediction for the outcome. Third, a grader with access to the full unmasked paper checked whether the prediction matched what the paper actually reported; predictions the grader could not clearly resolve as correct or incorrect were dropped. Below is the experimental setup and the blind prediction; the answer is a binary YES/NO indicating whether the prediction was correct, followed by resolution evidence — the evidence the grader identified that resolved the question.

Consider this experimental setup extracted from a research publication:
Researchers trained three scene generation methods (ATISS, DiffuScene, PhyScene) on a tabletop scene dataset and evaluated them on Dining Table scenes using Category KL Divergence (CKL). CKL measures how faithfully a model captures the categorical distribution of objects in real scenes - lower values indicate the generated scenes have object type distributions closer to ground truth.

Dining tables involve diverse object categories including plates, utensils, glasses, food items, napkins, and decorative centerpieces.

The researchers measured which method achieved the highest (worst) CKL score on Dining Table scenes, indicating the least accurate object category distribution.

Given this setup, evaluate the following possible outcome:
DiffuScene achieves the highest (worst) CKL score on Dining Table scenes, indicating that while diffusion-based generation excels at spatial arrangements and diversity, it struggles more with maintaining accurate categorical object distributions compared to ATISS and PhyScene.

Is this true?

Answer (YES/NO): YES